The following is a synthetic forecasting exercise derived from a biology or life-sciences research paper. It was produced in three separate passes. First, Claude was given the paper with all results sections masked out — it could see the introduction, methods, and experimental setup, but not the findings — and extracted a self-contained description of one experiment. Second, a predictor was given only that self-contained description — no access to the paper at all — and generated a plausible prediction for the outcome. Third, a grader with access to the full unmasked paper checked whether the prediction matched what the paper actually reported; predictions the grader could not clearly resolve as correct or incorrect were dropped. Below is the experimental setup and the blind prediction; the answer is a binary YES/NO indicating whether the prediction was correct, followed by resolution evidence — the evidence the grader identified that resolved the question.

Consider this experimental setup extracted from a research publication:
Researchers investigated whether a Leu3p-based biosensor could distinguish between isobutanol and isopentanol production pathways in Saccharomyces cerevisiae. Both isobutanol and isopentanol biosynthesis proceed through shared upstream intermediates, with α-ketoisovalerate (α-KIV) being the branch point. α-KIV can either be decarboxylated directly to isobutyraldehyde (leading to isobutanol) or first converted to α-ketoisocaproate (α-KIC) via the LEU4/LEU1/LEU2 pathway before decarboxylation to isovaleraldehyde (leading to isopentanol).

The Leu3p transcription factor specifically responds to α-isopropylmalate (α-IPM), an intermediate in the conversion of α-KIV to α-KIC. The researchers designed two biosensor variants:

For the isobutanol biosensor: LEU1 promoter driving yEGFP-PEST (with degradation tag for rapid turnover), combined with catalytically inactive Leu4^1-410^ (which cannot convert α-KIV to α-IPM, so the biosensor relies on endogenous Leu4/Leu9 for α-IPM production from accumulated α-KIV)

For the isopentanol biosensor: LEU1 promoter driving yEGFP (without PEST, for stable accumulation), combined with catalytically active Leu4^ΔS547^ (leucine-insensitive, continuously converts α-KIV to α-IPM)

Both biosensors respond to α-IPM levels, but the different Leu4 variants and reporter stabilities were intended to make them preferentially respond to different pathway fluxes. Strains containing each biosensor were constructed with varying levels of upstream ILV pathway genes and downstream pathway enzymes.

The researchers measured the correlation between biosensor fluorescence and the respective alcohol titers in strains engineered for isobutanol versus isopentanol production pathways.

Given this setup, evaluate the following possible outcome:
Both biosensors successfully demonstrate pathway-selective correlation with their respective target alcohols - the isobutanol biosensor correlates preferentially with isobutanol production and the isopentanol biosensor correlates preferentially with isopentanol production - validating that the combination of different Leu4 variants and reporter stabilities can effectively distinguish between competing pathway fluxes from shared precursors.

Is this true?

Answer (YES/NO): YES